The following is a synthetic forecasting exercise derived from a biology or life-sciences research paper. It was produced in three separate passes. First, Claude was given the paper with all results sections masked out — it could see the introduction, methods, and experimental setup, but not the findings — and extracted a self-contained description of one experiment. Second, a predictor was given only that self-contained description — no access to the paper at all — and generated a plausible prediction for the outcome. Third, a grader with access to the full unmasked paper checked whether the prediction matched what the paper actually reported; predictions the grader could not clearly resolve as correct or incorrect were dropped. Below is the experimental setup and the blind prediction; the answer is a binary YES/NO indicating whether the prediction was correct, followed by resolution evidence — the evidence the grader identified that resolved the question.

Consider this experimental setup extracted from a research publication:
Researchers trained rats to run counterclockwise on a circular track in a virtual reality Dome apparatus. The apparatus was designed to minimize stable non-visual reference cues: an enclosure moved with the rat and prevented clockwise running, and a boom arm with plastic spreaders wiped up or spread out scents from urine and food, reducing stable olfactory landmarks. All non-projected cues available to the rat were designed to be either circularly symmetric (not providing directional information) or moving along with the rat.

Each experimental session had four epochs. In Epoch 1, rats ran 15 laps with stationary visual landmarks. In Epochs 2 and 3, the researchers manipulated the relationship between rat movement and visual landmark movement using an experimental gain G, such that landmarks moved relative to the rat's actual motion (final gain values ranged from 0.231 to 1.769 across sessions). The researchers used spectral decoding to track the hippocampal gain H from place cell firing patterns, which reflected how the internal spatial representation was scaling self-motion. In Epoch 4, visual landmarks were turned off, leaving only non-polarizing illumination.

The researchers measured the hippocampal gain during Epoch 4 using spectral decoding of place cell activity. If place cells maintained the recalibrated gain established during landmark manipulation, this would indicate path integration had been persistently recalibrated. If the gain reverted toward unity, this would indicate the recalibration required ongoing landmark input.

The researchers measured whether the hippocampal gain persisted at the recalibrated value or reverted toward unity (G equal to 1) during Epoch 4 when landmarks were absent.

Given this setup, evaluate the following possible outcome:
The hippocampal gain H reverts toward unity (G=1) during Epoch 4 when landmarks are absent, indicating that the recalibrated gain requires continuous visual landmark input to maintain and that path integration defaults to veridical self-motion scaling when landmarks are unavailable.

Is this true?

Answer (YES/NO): NO